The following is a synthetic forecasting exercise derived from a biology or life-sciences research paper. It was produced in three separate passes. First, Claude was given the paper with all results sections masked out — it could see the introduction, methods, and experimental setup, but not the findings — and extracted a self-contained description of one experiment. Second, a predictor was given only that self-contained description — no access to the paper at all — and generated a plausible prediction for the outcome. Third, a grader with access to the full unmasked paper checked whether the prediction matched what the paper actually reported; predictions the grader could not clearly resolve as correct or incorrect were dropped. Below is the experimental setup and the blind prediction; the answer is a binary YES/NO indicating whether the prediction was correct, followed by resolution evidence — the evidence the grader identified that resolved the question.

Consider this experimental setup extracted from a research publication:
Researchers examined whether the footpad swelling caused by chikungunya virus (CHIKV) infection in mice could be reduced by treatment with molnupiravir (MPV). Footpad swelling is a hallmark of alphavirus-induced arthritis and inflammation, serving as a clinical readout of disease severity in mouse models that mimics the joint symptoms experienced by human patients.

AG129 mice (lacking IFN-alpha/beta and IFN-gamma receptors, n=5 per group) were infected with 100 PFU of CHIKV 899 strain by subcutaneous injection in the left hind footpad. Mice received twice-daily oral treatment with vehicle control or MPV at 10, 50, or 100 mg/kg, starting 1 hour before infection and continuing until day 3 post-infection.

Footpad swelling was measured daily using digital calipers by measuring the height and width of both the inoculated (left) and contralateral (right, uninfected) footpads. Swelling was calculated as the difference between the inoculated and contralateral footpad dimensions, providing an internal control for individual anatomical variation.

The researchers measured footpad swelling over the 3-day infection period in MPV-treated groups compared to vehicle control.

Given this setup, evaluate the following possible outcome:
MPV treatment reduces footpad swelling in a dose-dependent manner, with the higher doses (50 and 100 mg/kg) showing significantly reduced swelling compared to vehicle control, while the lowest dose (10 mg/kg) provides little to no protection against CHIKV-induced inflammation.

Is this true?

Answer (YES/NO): YES